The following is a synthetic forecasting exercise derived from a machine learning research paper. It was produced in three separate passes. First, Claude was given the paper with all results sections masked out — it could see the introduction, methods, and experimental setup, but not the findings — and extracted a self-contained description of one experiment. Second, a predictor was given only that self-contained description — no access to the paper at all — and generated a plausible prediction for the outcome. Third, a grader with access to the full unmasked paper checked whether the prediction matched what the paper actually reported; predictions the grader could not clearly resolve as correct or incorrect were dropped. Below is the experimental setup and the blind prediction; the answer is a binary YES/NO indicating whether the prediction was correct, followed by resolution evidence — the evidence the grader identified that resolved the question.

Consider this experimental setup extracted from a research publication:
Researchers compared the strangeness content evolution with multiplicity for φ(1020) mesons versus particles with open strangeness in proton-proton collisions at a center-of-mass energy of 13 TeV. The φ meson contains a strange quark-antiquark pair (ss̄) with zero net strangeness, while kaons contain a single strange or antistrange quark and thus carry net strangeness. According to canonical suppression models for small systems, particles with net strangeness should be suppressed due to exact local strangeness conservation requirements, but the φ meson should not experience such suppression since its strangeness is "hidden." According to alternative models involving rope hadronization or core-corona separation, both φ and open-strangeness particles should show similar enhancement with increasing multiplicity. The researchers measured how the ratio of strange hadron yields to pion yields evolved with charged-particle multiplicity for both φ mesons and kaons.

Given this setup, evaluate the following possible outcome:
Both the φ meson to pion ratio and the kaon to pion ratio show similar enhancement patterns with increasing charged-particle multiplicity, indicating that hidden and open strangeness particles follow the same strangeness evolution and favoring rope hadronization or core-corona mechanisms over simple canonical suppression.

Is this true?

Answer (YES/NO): YES